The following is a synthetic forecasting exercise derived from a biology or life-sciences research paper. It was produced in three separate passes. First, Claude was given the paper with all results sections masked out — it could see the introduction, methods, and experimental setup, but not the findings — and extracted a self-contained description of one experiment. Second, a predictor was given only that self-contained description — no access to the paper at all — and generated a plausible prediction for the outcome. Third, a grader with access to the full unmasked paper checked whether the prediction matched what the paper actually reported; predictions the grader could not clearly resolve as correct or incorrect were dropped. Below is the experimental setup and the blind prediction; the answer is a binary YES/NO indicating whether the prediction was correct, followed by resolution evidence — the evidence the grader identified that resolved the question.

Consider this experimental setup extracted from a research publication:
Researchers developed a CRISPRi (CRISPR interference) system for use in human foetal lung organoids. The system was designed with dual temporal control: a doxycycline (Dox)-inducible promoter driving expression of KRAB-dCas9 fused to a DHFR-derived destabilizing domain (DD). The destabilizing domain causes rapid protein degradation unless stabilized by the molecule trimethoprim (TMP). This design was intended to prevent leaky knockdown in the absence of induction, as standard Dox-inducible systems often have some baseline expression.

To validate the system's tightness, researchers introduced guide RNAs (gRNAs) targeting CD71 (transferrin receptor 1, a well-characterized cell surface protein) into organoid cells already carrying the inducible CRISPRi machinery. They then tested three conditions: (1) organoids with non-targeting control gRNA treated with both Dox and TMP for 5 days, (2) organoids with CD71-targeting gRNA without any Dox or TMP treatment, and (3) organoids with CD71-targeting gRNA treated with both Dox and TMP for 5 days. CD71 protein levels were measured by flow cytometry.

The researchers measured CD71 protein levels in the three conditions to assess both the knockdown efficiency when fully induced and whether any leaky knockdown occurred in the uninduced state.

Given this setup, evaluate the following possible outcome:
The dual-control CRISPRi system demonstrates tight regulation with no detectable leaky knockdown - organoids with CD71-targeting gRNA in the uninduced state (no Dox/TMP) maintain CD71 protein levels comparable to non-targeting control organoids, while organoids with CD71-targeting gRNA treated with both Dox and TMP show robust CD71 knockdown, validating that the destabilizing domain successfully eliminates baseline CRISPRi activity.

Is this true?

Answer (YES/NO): YES